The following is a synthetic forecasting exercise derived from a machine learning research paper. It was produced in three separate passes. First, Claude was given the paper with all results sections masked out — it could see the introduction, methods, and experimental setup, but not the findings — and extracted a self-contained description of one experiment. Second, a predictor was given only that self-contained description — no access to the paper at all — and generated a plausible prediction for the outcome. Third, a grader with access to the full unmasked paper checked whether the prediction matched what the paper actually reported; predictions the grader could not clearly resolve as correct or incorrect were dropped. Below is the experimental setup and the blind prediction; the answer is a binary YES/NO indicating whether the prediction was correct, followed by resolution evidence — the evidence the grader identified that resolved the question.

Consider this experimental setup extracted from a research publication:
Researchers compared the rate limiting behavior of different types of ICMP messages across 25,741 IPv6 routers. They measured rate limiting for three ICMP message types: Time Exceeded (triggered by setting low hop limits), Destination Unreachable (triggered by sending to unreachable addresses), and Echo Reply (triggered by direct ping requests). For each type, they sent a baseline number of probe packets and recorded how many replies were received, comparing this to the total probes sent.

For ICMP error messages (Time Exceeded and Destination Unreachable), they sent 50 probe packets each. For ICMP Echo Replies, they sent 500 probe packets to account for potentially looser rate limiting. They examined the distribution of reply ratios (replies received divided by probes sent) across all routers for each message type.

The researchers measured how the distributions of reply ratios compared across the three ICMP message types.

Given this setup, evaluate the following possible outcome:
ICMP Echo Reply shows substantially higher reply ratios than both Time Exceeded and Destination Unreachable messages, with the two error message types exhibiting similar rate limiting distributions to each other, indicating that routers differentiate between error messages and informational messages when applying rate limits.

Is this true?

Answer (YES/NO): NO